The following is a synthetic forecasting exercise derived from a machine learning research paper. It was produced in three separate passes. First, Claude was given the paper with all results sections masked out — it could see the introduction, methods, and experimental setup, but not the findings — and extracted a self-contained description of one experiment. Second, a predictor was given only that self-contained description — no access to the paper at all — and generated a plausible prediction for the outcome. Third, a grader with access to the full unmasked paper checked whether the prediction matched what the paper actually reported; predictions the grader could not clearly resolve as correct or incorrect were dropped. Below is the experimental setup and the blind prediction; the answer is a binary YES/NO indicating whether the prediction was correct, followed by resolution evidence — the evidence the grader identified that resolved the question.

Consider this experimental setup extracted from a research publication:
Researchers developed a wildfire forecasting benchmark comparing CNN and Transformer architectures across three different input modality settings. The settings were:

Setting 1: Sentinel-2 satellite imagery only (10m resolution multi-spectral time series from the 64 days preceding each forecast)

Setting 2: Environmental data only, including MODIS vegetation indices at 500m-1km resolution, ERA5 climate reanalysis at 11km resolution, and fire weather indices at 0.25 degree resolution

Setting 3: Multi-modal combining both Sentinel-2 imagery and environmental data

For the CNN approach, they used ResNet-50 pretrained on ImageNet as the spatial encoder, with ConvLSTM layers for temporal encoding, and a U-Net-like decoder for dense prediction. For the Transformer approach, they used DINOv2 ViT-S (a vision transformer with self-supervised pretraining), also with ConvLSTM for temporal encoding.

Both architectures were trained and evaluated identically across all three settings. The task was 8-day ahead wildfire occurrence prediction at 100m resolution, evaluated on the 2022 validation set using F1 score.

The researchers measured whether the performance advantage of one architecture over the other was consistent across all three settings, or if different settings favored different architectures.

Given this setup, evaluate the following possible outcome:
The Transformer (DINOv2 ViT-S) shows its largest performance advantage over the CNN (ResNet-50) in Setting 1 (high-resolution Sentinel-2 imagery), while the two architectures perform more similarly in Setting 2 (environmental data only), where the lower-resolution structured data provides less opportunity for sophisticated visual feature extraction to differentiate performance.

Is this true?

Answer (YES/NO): NO